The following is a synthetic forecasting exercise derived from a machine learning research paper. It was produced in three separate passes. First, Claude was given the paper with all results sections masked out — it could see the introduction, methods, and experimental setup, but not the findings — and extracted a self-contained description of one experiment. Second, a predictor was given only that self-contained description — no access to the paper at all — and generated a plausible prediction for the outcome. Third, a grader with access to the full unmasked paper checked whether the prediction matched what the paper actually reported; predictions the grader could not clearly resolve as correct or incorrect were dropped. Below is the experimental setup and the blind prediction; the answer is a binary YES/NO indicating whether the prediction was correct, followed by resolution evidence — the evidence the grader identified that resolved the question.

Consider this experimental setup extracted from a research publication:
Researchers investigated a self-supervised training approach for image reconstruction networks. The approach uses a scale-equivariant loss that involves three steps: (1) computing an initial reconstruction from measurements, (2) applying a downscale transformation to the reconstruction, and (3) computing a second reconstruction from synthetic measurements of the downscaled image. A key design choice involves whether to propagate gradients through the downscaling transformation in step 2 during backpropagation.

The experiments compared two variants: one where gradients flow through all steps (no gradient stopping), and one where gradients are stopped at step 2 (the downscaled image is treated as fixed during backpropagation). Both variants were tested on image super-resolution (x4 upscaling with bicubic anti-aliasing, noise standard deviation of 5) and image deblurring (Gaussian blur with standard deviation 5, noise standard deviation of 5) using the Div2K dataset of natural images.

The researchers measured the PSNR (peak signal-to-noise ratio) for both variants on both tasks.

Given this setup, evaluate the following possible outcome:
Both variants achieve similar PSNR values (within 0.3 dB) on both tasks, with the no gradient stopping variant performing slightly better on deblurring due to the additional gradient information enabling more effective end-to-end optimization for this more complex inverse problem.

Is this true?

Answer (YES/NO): NO